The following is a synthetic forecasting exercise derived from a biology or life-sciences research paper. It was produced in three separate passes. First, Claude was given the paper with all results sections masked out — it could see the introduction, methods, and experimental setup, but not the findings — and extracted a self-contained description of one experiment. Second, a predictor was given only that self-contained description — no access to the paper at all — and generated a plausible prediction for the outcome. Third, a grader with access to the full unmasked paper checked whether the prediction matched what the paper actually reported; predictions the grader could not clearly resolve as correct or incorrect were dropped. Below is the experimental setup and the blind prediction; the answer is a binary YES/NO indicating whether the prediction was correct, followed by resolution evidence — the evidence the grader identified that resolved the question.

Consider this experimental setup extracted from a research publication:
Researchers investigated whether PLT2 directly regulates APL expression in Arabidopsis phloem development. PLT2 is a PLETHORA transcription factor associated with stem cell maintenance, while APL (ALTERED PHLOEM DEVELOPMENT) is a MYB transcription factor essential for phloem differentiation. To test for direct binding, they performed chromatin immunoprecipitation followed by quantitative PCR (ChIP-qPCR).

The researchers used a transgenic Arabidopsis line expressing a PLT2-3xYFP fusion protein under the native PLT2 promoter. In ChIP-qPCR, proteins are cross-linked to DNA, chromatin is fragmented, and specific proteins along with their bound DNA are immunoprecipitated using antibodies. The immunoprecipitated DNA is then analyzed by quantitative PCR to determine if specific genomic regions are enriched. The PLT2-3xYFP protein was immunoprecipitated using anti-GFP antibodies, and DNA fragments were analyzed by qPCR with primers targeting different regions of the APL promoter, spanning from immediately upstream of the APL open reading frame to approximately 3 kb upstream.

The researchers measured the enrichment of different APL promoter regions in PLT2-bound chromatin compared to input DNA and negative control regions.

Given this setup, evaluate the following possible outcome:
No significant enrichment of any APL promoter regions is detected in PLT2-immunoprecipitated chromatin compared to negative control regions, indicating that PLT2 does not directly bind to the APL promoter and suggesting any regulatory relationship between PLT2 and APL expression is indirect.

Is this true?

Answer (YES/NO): NO